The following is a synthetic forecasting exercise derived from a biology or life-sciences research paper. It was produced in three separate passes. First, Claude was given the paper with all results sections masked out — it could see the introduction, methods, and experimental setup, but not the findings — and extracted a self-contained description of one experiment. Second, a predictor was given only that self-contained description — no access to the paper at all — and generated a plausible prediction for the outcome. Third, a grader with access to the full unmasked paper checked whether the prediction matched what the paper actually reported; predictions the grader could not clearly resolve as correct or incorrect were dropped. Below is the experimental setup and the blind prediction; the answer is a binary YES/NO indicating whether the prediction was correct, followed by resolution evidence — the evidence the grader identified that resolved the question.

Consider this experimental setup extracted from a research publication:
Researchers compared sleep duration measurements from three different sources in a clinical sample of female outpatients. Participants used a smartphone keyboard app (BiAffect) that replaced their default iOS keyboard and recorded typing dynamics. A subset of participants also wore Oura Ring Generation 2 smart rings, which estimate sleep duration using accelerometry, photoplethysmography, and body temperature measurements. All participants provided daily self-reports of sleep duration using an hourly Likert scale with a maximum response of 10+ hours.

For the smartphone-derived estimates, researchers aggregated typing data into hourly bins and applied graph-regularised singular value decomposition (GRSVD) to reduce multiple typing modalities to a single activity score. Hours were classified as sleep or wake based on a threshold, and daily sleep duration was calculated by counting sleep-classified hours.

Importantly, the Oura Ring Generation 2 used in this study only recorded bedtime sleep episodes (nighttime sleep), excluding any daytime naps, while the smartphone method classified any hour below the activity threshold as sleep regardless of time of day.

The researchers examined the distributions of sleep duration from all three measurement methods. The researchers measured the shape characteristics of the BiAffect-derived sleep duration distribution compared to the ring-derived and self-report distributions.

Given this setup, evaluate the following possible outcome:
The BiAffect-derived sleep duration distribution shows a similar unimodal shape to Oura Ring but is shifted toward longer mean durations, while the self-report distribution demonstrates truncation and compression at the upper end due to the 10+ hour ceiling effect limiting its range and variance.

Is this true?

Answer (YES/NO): NO